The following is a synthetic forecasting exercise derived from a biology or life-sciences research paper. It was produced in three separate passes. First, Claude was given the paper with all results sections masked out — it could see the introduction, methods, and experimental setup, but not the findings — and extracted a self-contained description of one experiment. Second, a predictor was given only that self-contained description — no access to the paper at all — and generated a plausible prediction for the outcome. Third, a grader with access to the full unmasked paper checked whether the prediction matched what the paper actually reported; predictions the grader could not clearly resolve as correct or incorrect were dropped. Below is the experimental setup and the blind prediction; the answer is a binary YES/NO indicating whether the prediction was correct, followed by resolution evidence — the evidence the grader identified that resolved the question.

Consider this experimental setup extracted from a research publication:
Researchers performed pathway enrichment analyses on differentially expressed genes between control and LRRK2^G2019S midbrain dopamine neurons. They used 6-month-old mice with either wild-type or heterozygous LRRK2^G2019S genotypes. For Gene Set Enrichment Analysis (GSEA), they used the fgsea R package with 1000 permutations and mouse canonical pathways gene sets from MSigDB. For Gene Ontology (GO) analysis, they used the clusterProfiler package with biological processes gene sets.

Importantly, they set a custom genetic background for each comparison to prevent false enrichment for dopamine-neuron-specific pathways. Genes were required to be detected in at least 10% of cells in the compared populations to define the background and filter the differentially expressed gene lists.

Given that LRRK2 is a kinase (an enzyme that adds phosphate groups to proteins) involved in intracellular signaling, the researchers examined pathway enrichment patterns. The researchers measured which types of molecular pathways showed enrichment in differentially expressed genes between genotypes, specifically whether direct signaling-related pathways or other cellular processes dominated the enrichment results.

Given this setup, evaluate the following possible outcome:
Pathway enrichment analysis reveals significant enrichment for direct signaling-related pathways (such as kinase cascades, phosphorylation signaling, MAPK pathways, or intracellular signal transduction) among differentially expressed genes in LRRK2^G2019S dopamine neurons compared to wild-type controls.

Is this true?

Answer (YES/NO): NO